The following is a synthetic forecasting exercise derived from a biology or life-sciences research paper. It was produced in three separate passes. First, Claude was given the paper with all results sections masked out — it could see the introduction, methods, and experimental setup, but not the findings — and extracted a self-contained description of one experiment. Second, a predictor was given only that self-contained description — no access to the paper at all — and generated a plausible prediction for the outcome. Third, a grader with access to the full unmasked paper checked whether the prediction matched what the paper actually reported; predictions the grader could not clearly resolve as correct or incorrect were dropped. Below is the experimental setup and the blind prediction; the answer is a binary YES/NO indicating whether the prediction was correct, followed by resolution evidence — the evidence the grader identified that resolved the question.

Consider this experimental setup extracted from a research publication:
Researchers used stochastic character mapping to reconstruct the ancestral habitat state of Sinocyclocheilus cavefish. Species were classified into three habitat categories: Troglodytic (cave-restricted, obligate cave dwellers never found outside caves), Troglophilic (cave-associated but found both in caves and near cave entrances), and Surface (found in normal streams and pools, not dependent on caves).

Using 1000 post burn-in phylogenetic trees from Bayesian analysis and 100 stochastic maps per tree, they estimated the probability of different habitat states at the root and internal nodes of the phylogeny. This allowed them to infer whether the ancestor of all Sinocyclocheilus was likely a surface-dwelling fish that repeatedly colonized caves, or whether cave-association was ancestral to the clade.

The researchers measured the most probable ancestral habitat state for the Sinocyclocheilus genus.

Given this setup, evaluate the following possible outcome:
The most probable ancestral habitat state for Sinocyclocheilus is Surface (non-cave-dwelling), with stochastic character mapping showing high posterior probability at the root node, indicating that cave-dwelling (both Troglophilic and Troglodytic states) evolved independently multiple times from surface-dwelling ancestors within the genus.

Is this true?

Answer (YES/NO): NO